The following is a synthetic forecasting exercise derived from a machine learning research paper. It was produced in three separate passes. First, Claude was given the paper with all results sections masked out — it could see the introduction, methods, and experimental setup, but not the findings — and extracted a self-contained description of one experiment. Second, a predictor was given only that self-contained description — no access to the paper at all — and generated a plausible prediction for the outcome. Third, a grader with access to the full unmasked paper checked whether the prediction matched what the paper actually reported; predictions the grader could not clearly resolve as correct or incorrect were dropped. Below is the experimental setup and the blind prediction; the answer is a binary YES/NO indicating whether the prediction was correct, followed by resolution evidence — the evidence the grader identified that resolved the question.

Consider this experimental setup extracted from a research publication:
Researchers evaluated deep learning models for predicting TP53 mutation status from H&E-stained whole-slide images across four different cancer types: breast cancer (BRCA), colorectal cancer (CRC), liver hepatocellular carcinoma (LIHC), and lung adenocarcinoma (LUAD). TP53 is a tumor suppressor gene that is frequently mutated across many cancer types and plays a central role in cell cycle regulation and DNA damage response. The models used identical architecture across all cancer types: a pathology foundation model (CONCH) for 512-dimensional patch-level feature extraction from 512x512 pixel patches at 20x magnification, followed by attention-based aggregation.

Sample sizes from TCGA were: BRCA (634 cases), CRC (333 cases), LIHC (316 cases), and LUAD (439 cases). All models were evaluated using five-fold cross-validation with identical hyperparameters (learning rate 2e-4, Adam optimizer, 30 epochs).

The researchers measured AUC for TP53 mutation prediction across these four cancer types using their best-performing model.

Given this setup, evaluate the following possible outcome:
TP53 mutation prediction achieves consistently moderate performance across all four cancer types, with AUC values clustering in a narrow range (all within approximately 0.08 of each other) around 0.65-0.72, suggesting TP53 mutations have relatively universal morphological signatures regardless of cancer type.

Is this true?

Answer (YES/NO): NO